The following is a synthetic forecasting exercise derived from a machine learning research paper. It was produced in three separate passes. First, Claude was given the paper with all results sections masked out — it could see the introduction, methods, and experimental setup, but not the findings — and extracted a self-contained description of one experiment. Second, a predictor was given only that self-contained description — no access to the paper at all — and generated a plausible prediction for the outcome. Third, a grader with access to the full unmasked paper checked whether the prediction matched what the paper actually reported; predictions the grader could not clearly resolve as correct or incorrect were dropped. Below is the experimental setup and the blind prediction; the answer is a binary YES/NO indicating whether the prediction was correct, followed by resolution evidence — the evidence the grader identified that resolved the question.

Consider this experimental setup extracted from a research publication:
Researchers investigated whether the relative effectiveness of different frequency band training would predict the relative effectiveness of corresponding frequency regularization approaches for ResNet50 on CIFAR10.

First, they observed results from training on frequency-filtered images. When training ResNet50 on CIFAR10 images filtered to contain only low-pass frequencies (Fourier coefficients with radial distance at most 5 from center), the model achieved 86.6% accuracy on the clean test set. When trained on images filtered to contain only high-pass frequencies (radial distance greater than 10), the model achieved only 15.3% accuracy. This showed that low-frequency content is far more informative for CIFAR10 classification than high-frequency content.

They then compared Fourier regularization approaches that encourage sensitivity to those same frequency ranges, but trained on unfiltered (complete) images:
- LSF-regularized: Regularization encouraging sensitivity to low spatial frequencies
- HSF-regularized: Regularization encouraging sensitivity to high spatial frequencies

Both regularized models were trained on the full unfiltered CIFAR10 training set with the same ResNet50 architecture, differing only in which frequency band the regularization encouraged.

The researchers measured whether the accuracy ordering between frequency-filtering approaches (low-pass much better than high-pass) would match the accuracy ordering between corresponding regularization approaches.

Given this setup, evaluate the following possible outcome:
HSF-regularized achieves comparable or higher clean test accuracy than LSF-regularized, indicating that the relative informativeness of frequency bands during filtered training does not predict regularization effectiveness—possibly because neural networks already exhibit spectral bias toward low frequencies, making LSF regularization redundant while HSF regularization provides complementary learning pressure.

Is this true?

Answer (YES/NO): YES